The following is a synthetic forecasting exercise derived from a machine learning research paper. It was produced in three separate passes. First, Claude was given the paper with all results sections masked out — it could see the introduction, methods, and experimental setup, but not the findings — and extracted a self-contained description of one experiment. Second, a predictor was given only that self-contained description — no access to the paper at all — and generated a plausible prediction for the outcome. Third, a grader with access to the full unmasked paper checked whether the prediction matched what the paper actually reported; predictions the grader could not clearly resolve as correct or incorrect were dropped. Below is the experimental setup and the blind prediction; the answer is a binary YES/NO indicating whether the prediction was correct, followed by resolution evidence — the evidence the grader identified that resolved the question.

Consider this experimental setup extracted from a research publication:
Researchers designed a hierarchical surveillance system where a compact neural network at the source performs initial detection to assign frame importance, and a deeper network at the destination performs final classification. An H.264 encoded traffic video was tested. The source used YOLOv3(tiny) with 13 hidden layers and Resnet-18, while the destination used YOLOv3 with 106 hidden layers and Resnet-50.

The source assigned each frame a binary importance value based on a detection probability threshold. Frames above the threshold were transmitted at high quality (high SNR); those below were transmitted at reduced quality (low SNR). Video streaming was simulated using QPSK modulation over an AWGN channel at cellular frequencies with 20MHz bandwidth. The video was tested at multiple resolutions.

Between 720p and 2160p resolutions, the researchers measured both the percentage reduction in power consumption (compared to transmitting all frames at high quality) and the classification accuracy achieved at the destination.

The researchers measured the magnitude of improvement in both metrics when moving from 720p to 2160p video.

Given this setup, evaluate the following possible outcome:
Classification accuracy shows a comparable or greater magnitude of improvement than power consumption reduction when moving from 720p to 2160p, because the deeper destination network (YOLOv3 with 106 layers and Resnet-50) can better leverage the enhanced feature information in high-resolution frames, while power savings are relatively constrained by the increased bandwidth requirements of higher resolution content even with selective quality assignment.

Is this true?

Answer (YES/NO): NO